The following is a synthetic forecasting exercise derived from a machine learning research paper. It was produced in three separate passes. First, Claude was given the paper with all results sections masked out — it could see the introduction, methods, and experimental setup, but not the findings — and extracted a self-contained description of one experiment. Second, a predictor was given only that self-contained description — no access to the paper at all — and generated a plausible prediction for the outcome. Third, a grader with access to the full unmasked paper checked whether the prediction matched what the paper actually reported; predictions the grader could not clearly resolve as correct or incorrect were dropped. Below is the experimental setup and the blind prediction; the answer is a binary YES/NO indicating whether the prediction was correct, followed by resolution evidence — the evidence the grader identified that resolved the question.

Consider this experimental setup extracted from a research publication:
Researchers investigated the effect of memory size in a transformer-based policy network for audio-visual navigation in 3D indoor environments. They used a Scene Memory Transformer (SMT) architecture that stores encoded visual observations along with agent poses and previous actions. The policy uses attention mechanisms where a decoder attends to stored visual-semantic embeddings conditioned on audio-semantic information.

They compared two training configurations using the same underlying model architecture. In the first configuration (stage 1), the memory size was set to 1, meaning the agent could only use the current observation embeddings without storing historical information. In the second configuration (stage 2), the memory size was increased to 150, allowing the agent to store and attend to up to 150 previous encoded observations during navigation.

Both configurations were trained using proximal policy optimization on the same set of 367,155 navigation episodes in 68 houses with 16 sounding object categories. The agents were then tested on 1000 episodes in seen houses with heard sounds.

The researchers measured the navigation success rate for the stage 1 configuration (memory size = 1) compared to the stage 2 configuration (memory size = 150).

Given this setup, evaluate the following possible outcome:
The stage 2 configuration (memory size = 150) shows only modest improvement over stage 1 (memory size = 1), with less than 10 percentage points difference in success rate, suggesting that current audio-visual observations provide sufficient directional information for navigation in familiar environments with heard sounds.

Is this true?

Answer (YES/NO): NO